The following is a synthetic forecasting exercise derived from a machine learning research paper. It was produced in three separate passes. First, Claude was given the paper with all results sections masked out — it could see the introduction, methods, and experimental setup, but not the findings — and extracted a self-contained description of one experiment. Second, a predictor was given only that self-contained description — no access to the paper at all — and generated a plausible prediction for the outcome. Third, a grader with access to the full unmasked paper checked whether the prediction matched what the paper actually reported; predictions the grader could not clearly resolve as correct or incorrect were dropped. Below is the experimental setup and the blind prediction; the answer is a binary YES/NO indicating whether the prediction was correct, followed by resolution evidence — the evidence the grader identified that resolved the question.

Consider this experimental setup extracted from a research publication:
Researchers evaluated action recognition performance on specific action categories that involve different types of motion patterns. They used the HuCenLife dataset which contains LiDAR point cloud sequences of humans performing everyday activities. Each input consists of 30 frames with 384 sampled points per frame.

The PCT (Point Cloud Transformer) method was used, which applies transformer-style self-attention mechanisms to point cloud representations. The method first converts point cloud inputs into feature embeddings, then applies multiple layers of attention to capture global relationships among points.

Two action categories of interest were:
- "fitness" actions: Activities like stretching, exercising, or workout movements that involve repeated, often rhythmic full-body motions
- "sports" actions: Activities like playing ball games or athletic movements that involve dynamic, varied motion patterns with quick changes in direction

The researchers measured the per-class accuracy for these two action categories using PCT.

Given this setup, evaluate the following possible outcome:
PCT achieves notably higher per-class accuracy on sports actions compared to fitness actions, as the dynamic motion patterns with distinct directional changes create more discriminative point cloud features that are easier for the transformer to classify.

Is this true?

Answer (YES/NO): NO